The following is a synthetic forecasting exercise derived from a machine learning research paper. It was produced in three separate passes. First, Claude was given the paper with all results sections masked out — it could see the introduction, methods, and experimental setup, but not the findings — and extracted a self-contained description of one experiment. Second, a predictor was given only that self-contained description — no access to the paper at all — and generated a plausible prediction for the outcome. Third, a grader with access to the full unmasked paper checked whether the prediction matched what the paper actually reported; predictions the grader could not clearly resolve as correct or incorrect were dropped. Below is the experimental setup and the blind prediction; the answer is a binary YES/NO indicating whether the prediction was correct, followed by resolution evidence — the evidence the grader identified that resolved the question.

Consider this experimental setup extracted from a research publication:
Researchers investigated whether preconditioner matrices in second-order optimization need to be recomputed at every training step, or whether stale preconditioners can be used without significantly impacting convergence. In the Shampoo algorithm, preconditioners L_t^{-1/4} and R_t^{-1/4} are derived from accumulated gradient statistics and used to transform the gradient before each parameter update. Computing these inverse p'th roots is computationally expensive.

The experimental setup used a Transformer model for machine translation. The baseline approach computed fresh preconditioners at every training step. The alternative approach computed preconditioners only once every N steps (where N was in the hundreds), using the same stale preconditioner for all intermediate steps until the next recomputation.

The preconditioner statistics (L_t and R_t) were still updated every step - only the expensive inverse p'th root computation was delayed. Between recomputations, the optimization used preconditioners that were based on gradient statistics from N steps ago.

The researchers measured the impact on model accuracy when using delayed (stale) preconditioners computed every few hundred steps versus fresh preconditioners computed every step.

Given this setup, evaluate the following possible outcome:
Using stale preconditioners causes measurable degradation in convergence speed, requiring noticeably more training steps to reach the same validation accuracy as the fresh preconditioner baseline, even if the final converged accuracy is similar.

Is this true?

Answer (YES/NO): NO